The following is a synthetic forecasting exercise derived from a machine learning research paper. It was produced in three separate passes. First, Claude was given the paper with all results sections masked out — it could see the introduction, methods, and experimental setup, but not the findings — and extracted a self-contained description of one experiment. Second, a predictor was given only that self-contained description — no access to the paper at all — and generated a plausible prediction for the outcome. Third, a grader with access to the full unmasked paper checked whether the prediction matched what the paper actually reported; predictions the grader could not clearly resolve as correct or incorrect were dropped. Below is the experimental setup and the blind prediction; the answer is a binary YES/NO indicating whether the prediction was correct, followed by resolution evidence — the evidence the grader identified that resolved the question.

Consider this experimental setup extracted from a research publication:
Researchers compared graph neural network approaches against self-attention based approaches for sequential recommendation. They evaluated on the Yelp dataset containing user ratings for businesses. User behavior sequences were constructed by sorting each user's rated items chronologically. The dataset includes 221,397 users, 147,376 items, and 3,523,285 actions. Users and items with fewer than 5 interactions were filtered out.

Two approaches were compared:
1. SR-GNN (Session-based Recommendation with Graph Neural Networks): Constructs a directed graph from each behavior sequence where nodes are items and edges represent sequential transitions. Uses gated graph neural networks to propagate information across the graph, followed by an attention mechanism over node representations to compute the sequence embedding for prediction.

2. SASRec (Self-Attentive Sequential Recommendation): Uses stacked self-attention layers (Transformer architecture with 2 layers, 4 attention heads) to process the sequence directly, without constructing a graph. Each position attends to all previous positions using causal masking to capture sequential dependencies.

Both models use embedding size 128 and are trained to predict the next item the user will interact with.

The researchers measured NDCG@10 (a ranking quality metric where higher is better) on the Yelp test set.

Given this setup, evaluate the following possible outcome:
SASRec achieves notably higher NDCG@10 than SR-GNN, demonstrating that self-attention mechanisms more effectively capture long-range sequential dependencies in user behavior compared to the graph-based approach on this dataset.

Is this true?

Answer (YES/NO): YES